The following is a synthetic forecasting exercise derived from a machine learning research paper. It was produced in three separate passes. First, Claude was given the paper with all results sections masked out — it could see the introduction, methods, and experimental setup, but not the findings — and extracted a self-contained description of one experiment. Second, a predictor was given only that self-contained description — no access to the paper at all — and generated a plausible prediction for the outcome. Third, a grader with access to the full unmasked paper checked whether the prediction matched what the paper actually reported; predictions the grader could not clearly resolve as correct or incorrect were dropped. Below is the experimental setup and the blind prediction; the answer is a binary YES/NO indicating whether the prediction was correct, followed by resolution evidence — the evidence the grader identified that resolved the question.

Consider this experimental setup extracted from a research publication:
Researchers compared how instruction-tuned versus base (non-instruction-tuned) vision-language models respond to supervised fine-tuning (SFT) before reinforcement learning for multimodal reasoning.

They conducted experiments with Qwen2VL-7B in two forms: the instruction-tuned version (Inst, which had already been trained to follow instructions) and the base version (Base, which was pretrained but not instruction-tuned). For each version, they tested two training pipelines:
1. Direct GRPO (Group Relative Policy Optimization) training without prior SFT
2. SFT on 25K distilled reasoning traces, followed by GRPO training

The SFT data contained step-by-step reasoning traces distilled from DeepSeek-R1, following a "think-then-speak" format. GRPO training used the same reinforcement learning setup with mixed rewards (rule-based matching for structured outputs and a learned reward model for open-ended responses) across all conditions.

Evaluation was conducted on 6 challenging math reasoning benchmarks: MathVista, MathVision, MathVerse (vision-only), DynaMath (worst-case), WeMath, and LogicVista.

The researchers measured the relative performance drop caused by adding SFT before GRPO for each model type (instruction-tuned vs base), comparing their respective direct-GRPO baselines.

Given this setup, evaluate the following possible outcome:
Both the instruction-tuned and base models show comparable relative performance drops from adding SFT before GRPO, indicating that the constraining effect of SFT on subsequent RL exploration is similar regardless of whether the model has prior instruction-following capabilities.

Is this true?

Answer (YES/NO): NO